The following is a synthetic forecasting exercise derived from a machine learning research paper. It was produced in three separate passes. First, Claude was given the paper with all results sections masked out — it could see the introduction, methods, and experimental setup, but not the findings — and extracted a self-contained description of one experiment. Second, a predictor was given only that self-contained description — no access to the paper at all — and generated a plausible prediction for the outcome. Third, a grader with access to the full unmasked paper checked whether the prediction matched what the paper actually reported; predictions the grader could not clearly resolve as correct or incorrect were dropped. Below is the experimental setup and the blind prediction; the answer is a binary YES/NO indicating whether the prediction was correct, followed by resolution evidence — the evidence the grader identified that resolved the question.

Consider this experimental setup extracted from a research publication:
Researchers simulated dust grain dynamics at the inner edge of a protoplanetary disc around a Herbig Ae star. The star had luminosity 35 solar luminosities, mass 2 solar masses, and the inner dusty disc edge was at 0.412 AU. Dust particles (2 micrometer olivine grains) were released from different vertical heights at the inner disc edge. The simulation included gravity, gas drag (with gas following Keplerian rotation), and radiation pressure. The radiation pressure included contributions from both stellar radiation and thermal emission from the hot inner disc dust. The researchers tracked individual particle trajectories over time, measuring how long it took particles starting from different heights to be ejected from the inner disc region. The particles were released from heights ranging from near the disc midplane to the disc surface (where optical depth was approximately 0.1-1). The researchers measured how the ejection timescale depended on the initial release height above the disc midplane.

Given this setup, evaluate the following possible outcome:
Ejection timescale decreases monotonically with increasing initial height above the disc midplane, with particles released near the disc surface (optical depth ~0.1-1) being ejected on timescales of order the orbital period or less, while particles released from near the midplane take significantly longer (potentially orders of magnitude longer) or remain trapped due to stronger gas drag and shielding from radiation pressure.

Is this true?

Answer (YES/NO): NO